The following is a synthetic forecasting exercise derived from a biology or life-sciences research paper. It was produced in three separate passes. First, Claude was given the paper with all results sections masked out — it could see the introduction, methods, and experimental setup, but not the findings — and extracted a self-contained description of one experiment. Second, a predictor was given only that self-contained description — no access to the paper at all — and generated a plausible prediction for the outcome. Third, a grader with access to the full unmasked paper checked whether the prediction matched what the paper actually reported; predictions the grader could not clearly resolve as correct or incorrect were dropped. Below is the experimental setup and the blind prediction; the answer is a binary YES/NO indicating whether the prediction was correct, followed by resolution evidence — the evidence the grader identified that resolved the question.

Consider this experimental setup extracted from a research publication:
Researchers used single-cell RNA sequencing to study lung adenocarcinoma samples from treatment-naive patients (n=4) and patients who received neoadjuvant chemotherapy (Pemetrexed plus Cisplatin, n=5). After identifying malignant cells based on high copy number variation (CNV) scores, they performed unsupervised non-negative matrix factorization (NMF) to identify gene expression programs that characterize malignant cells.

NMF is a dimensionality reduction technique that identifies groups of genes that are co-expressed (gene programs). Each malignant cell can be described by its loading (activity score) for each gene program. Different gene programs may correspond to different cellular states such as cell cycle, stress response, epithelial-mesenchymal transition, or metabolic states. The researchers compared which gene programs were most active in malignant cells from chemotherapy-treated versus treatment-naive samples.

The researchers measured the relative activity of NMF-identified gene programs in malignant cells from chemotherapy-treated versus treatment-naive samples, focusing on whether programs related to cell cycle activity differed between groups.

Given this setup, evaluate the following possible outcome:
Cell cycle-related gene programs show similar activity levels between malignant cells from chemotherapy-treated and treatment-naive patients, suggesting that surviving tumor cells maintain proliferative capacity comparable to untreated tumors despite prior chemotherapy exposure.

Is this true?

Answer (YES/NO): NO